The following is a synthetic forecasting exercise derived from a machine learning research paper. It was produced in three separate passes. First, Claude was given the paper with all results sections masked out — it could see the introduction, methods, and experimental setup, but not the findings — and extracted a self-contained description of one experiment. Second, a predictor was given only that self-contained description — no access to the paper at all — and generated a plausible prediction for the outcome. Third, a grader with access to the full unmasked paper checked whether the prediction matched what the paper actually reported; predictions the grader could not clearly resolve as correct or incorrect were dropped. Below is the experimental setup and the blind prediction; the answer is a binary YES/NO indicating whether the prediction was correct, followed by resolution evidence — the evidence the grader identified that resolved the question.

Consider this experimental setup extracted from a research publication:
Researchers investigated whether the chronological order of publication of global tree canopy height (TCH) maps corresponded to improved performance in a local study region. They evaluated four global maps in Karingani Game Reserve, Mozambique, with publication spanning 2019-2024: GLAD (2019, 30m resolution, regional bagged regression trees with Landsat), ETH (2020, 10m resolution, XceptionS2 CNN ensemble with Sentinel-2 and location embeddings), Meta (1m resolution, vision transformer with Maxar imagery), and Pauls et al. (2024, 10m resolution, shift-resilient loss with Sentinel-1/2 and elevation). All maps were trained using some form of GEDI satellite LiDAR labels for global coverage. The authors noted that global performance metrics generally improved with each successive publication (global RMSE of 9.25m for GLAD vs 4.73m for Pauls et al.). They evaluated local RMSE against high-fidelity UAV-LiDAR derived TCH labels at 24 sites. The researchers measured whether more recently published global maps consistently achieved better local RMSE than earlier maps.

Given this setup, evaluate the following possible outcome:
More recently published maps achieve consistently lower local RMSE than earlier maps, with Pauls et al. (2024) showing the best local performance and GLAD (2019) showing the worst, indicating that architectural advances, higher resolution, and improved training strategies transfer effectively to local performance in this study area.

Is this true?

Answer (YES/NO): NO